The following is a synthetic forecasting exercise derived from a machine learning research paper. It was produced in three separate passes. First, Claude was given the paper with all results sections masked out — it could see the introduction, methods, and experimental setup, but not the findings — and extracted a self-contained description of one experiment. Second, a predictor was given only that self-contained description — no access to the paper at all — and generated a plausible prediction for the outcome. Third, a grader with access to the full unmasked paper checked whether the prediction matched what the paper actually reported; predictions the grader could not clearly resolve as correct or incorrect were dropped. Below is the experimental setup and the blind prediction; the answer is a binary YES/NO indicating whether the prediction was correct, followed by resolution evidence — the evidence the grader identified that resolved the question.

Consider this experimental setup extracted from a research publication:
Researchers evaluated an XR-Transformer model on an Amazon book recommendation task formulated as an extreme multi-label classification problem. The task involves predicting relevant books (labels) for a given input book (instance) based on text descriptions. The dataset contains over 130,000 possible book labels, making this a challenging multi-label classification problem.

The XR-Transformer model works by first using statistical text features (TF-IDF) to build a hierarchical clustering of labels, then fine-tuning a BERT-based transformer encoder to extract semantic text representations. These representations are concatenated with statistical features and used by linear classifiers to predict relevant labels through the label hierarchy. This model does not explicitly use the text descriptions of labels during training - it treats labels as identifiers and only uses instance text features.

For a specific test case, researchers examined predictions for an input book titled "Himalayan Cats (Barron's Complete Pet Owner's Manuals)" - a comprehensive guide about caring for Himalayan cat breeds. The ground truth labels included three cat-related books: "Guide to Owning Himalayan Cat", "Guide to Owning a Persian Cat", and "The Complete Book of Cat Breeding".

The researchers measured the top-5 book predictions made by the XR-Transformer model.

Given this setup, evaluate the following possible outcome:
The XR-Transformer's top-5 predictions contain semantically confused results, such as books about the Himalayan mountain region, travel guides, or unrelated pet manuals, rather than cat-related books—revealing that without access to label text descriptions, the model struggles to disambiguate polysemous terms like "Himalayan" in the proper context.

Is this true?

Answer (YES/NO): NO